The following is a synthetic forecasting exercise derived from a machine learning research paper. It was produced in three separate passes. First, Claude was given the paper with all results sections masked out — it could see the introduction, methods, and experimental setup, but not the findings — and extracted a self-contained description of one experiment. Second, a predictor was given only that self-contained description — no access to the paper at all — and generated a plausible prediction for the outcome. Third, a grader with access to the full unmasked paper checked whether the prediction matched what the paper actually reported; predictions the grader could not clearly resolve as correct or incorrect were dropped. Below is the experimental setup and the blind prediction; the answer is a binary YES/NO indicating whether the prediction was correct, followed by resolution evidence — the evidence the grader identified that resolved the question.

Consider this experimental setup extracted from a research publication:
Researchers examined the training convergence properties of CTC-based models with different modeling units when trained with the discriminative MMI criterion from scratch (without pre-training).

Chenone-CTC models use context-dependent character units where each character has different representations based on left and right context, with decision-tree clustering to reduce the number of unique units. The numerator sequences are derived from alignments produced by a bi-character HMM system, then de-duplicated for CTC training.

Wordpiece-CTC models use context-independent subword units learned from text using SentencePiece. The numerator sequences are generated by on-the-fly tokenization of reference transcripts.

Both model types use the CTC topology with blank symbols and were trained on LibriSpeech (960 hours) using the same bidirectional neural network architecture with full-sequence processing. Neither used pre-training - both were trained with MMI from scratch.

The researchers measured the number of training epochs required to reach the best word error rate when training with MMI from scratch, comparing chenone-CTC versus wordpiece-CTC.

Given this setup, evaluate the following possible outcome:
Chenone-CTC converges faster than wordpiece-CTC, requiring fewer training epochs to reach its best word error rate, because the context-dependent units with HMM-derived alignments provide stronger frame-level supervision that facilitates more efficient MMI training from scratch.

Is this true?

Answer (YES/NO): NO